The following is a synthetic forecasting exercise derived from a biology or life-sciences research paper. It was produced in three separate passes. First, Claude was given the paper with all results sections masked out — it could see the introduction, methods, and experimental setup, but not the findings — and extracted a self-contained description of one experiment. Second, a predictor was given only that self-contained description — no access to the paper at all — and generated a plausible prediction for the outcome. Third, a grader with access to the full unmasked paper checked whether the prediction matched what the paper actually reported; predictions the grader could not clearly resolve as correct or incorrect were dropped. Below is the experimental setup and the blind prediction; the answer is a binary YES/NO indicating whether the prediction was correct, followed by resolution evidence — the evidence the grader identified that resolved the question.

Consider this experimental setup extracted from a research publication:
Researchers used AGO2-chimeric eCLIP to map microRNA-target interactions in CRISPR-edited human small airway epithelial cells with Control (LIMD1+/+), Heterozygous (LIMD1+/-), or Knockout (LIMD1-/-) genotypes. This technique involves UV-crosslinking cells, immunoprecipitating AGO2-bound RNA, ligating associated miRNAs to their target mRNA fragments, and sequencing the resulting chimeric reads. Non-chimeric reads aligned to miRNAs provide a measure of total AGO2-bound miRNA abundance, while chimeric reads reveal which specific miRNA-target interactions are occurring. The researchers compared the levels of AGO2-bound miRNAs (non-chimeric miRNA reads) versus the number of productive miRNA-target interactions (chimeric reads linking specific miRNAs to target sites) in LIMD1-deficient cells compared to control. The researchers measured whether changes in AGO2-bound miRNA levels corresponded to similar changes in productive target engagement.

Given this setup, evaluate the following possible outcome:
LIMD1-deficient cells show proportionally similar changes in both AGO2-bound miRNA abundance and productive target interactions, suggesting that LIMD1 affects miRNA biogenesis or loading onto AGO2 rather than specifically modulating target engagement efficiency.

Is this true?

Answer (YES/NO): NO